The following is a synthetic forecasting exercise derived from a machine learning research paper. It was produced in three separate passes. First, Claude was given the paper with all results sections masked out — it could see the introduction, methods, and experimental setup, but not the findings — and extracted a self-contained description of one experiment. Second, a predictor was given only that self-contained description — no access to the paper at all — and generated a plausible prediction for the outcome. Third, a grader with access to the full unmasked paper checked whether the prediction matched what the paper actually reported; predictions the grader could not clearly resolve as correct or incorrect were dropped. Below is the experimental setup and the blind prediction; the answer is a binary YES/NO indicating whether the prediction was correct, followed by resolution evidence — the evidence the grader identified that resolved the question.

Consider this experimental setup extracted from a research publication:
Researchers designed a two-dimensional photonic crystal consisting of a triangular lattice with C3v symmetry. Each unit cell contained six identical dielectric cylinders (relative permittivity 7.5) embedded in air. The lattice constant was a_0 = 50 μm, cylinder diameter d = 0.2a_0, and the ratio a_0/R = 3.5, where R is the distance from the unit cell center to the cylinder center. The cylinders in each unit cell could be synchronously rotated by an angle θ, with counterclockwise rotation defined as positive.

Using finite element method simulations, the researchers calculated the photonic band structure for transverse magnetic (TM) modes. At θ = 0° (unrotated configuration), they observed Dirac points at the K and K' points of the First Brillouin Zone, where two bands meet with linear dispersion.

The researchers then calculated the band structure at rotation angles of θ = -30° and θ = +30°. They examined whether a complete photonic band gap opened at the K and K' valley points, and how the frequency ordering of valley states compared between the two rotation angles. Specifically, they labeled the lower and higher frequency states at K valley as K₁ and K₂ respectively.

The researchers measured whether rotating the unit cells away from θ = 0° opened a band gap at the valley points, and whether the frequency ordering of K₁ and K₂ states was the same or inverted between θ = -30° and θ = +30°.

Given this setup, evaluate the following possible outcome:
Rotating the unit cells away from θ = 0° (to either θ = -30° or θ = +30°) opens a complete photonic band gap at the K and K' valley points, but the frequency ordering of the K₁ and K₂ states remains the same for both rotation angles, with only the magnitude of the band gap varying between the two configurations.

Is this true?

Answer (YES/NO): NO